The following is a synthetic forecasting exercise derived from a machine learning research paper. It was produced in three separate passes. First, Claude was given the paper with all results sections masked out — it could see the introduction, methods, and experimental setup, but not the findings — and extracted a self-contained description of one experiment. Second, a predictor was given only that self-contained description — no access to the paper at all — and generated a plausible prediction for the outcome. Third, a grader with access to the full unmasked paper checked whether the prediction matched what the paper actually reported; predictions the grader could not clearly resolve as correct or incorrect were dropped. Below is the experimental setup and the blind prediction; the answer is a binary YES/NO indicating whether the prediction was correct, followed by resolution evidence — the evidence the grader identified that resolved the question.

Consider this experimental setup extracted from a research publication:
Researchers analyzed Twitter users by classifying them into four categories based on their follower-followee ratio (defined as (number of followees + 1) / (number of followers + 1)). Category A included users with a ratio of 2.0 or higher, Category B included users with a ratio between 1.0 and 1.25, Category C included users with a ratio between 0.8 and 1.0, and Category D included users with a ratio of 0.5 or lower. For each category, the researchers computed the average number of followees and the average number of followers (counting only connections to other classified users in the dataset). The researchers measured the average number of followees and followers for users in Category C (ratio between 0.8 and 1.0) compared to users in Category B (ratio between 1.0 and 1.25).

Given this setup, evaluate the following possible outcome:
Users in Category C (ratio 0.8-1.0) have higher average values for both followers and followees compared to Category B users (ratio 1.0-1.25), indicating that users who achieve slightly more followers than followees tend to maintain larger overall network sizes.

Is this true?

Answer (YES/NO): YES